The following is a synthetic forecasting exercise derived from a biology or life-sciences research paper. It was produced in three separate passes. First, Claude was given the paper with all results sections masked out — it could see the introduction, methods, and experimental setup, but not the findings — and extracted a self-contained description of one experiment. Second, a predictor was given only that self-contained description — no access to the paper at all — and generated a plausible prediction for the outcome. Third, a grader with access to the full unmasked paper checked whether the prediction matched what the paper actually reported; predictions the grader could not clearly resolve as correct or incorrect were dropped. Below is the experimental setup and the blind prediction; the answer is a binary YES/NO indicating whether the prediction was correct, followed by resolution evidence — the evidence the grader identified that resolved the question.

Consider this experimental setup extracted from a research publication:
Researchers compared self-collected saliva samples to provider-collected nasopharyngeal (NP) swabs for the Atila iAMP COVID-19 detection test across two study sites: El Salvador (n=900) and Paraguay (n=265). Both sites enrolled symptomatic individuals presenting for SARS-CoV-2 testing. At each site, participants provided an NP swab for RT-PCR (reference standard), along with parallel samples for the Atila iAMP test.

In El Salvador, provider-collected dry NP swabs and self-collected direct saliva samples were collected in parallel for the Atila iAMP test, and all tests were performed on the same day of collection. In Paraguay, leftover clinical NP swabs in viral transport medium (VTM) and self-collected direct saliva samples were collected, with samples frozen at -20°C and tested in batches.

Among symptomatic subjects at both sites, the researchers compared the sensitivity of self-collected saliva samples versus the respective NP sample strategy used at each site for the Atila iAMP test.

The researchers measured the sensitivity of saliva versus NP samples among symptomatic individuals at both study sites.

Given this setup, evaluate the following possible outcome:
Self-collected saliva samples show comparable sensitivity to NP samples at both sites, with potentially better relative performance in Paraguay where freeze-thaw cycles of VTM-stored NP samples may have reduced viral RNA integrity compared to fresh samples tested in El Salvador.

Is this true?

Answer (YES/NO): NO